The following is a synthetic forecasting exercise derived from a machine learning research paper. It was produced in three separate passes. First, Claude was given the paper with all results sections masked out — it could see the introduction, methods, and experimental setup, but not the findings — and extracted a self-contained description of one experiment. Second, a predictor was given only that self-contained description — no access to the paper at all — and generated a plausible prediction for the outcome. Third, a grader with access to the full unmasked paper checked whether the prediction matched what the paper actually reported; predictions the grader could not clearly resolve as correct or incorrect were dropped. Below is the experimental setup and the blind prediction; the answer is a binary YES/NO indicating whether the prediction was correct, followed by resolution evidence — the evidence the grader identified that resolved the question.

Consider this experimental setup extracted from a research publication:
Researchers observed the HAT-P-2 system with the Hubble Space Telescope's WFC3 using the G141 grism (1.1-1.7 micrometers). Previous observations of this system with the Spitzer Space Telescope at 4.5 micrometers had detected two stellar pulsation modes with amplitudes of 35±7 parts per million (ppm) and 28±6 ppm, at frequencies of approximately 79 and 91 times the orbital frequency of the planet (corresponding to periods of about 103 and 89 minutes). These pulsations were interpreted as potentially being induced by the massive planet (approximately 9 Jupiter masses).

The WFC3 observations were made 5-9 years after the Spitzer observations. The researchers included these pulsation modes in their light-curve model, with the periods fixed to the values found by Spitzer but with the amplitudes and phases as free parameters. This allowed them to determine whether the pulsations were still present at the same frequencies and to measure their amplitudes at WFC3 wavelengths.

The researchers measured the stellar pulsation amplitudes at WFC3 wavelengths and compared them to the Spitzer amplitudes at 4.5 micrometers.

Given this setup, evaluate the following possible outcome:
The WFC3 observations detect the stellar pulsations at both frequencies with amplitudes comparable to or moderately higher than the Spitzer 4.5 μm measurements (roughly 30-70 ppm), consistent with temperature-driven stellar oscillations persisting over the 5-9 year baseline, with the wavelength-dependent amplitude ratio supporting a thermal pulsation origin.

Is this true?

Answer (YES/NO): NO